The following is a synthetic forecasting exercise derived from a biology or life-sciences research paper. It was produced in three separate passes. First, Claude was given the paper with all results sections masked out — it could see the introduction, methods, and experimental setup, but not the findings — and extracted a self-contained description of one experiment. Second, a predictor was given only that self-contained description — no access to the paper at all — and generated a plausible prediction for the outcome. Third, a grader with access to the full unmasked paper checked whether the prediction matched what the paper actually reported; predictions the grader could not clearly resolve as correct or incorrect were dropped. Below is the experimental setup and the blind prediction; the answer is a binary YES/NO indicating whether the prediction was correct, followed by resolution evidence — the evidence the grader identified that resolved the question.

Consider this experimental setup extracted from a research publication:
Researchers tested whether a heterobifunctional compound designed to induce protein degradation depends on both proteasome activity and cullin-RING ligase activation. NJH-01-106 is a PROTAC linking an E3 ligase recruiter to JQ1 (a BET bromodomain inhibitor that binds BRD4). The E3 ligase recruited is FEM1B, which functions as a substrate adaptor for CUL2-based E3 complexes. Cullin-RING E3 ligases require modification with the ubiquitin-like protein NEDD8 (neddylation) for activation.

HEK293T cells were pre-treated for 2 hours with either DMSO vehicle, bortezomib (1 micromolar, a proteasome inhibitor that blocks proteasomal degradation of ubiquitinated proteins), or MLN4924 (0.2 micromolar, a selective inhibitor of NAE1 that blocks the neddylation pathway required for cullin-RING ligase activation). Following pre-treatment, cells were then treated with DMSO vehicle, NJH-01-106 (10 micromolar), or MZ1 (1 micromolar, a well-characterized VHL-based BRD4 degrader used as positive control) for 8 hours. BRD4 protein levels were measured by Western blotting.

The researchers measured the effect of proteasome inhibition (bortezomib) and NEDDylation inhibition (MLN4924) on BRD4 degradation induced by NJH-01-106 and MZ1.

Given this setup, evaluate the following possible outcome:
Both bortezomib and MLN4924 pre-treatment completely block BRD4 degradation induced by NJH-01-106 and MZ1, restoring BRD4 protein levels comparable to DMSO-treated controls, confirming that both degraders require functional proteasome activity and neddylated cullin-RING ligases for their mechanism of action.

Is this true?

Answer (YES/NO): NO